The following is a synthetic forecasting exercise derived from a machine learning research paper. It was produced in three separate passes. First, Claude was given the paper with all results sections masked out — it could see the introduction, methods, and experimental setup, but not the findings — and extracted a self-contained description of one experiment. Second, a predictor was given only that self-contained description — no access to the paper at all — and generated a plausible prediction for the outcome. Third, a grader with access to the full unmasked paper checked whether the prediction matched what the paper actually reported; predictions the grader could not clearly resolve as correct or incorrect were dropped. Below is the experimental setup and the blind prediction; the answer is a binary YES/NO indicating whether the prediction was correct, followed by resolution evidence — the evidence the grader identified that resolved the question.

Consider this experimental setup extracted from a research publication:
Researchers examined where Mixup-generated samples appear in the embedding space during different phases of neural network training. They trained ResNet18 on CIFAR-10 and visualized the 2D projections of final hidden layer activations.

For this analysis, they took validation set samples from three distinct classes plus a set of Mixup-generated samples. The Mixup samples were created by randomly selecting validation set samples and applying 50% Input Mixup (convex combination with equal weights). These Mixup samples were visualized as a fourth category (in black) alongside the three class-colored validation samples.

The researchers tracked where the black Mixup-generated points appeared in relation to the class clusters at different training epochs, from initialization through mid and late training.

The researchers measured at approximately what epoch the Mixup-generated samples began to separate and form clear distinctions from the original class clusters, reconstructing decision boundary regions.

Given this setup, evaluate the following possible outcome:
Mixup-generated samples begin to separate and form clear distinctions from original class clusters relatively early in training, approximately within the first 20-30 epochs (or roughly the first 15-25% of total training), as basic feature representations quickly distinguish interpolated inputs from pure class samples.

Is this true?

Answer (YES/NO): NO